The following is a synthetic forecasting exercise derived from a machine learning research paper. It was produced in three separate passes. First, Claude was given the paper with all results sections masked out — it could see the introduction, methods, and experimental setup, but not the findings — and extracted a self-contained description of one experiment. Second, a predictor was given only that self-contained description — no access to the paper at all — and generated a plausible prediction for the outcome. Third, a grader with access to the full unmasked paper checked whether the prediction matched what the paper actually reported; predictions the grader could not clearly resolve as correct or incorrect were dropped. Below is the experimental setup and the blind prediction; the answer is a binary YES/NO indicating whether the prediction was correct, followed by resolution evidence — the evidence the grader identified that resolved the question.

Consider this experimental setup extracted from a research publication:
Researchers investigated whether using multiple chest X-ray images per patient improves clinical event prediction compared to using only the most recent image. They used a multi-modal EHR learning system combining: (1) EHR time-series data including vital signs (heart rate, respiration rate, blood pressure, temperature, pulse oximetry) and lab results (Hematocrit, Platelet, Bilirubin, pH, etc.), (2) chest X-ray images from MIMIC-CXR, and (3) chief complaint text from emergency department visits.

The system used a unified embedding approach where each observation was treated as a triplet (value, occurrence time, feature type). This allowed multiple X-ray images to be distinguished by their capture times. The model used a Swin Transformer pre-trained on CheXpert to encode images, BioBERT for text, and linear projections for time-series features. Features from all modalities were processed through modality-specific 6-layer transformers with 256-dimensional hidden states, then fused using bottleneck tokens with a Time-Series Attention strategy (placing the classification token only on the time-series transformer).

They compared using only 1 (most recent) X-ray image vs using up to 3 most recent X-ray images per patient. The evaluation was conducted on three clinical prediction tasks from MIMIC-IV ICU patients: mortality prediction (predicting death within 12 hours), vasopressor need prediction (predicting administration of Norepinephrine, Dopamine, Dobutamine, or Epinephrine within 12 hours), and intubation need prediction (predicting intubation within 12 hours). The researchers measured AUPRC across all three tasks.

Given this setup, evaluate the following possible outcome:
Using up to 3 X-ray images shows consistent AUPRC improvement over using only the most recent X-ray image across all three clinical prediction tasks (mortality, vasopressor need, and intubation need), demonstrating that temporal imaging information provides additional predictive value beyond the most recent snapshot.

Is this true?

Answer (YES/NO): NO